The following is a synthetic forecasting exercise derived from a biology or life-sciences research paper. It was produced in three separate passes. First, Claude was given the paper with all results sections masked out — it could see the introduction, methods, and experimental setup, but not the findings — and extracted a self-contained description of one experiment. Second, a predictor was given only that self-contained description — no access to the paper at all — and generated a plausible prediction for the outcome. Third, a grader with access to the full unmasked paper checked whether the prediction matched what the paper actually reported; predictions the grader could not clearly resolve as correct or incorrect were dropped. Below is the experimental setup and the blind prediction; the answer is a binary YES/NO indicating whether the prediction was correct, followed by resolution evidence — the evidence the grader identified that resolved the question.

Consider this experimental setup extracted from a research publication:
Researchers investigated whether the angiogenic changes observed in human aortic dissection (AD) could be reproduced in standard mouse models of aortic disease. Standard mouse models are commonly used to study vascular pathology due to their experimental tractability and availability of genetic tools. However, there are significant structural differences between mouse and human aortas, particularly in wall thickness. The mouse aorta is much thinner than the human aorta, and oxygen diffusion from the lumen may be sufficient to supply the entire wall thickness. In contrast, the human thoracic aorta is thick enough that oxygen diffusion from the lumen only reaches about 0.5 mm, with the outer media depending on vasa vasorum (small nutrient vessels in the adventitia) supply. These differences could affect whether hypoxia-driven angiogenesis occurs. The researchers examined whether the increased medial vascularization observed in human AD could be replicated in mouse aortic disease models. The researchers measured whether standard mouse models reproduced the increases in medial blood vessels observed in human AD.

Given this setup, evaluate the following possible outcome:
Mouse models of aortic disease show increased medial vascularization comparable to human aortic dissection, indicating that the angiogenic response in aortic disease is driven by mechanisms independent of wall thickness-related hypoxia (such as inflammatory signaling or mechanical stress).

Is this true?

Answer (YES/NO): NO